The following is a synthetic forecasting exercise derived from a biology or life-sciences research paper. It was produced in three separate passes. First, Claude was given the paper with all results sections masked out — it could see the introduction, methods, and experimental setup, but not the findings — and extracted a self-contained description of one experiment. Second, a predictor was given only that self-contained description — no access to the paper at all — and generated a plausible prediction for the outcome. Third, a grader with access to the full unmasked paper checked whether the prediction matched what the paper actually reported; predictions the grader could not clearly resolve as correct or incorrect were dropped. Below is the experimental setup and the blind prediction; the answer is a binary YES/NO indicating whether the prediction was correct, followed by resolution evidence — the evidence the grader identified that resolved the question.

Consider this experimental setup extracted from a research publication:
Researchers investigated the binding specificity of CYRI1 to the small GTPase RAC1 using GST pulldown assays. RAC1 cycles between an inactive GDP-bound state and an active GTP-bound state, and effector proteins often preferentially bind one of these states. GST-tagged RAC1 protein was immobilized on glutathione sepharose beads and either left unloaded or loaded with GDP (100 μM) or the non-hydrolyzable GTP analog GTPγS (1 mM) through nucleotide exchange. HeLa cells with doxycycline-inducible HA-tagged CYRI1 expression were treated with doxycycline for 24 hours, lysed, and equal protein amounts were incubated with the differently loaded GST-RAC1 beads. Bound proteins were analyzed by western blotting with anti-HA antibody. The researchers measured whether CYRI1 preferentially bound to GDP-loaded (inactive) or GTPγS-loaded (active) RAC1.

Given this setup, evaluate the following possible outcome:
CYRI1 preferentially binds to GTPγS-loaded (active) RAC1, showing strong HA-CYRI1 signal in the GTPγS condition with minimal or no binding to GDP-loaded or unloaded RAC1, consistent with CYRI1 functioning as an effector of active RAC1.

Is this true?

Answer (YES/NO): YES